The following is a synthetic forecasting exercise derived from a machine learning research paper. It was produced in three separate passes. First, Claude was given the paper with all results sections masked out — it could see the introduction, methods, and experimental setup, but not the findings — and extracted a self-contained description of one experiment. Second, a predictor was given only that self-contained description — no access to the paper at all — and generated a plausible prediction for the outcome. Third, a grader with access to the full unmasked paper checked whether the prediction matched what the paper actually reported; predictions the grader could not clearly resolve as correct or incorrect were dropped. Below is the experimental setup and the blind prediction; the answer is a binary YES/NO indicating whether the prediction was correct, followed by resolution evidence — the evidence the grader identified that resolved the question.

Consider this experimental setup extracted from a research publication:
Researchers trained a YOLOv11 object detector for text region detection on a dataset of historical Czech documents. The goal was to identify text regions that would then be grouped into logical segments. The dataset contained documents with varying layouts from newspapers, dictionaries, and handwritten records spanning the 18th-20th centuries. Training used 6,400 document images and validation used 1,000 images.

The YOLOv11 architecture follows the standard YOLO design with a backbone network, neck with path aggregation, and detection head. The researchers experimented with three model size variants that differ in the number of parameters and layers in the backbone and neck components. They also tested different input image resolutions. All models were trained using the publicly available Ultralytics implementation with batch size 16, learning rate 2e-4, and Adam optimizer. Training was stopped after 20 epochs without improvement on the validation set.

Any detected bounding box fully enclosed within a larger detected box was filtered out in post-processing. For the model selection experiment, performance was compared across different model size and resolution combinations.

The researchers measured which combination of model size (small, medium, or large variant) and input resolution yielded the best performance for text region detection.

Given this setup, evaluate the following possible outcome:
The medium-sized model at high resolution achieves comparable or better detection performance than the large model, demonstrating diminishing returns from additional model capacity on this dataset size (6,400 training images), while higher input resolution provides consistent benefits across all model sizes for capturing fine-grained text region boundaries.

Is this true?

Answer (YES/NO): NO